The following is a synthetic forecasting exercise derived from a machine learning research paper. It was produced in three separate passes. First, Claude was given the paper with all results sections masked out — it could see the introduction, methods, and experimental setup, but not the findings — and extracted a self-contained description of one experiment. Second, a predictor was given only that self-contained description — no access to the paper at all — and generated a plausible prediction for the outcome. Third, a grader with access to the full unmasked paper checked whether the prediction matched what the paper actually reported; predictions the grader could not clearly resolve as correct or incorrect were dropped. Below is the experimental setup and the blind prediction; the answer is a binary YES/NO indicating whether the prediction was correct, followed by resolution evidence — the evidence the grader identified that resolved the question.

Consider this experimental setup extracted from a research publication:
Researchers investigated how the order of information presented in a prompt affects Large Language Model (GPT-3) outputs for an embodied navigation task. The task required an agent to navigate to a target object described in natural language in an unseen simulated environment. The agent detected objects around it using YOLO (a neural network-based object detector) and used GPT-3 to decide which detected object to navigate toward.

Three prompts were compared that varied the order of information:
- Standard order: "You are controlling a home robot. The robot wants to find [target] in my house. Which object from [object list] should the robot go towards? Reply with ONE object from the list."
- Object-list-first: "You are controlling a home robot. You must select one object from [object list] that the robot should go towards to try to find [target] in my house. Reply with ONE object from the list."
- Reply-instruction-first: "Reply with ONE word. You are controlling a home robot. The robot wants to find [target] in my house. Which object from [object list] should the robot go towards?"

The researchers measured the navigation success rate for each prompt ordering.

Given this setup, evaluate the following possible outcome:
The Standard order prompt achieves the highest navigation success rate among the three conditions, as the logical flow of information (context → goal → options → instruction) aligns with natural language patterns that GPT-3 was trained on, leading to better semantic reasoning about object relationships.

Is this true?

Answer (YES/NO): NO